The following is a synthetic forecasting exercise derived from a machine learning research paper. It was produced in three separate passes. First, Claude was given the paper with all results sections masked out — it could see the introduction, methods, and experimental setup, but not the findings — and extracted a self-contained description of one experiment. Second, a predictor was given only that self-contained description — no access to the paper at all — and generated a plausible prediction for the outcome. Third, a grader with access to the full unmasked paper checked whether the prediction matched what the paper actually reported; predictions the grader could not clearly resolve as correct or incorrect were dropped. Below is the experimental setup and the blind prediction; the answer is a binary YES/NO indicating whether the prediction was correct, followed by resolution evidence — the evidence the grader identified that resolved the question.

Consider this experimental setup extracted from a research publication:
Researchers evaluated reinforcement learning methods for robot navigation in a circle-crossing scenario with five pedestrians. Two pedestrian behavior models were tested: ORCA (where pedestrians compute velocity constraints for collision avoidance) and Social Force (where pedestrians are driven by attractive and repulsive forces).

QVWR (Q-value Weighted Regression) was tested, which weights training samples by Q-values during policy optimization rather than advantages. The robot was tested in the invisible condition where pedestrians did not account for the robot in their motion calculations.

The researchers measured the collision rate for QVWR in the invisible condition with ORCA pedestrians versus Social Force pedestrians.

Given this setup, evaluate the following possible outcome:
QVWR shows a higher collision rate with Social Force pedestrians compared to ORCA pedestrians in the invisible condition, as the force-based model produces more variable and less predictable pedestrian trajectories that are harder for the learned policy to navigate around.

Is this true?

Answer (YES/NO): YES